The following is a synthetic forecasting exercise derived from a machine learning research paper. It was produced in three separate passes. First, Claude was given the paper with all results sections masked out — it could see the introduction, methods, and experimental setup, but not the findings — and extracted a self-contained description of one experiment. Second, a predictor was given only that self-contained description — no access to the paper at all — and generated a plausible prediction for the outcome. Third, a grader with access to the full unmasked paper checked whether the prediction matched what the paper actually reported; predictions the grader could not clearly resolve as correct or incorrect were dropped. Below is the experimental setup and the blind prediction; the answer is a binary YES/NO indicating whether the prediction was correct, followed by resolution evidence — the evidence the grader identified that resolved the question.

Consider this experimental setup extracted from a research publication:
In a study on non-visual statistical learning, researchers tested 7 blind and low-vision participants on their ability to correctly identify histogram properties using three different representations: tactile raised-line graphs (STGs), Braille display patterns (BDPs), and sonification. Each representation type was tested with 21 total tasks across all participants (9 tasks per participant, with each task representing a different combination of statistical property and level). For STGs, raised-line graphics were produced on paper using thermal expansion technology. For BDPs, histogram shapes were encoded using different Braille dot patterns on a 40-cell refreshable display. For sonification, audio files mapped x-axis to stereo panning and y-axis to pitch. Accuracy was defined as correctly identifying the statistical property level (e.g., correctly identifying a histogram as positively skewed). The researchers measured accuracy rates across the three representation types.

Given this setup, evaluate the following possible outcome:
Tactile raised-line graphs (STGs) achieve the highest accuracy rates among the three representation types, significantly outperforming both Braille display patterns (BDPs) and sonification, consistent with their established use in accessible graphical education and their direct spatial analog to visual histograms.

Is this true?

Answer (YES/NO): NO